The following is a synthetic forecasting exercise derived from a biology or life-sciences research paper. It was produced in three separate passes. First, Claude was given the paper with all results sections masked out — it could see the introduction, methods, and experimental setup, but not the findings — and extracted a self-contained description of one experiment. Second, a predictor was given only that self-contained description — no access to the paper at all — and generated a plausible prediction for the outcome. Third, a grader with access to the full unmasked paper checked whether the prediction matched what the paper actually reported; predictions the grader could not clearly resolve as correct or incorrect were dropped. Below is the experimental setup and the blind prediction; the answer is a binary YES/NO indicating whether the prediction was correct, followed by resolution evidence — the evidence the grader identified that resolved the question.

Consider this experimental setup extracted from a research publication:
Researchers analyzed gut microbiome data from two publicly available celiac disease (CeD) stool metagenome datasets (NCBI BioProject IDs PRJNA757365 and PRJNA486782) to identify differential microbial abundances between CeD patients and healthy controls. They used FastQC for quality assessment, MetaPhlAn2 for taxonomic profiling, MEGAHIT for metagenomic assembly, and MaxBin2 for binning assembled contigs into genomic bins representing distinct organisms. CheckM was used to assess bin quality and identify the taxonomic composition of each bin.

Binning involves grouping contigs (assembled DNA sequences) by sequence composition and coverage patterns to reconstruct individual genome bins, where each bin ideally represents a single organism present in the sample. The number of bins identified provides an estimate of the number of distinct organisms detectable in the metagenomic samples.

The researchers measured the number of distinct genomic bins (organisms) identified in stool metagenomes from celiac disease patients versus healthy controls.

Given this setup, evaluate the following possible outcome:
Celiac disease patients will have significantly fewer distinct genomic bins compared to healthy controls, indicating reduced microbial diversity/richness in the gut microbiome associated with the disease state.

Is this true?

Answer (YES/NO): NO